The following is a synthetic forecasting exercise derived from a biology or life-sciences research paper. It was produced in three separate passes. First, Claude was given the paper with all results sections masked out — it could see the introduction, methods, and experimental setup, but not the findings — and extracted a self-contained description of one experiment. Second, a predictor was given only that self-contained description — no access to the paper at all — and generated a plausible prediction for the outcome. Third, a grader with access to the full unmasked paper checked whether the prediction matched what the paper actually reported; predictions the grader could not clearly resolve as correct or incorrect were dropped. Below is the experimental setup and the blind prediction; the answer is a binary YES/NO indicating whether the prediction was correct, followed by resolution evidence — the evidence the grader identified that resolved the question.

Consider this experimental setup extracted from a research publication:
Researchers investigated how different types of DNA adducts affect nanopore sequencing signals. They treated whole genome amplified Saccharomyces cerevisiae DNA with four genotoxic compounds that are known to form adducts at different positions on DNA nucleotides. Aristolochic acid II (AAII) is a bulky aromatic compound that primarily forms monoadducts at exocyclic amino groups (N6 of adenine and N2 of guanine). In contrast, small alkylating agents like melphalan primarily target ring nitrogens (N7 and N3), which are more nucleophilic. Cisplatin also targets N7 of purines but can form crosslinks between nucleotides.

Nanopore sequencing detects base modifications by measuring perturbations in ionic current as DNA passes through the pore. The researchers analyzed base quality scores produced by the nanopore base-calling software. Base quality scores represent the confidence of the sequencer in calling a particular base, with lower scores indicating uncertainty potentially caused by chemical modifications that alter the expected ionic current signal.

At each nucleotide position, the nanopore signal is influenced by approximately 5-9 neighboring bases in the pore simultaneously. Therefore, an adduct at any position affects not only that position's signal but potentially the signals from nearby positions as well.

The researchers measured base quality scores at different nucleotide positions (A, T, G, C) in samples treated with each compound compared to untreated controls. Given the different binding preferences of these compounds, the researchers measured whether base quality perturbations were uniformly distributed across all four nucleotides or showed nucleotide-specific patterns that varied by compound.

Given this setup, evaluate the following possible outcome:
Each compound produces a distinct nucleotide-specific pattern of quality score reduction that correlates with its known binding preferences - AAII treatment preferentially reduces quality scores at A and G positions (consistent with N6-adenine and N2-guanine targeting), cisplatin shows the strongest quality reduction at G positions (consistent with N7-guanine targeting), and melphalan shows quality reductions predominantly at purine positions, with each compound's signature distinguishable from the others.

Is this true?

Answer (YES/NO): NO